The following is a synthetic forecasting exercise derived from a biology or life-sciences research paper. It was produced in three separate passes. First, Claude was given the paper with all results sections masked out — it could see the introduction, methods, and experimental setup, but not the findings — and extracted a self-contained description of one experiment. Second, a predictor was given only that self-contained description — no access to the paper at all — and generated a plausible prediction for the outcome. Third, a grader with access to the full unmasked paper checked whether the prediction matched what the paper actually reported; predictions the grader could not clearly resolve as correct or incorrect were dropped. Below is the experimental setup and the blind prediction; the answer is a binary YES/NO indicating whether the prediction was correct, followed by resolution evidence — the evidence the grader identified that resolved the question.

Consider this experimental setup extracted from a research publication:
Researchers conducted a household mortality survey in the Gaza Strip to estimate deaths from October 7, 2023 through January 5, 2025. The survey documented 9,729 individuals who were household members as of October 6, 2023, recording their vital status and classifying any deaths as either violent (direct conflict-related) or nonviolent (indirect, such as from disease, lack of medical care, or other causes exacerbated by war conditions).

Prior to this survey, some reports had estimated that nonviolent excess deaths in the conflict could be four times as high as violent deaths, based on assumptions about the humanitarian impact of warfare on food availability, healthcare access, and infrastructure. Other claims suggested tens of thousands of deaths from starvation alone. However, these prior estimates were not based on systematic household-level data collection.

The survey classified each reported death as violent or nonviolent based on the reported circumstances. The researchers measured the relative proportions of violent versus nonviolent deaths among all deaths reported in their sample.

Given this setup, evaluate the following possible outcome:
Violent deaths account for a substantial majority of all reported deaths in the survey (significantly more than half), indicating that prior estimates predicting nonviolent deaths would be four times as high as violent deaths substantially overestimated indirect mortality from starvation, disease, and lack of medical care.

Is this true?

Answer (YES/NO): YES